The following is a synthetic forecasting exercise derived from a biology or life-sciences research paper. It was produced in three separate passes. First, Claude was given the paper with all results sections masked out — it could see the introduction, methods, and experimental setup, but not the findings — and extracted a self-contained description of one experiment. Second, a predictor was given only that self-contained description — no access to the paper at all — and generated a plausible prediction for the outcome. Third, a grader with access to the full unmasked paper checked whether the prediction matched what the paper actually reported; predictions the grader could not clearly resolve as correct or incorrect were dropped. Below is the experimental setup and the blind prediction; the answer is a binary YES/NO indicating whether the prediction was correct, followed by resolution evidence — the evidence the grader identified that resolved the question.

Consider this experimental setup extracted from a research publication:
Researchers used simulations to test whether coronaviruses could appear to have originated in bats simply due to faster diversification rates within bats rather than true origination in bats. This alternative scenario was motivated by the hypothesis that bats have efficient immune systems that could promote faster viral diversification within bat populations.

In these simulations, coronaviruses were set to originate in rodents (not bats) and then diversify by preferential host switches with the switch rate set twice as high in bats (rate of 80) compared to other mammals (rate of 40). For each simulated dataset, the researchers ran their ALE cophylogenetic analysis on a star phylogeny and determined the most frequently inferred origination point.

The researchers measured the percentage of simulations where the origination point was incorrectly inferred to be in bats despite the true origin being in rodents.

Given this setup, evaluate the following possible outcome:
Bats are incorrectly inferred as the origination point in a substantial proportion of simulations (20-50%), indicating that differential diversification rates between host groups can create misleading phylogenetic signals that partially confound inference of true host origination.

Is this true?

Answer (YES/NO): NO